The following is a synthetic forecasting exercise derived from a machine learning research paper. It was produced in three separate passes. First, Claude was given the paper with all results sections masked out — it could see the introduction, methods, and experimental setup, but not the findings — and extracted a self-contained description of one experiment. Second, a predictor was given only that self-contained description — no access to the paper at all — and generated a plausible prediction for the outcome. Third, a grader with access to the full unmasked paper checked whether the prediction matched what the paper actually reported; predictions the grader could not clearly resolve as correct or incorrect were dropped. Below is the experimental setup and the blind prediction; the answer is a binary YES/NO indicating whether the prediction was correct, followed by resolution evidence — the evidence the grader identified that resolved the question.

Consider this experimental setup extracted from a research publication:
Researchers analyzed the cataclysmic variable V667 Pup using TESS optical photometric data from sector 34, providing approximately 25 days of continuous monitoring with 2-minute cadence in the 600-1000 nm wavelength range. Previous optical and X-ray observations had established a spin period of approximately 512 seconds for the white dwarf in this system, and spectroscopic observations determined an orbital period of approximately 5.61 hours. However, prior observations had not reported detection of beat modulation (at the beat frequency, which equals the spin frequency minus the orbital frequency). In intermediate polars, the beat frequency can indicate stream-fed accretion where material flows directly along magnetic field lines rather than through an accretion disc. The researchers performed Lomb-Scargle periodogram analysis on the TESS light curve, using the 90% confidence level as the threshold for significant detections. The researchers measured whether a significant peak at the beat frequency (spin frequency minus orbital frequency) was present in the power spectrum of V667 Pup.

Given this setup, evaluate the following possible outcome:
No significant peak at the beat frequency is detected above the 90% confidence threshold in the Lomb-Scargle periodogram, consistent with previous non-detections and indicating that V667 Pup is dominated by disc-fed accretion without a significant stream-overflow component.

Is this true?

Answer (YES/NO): NO